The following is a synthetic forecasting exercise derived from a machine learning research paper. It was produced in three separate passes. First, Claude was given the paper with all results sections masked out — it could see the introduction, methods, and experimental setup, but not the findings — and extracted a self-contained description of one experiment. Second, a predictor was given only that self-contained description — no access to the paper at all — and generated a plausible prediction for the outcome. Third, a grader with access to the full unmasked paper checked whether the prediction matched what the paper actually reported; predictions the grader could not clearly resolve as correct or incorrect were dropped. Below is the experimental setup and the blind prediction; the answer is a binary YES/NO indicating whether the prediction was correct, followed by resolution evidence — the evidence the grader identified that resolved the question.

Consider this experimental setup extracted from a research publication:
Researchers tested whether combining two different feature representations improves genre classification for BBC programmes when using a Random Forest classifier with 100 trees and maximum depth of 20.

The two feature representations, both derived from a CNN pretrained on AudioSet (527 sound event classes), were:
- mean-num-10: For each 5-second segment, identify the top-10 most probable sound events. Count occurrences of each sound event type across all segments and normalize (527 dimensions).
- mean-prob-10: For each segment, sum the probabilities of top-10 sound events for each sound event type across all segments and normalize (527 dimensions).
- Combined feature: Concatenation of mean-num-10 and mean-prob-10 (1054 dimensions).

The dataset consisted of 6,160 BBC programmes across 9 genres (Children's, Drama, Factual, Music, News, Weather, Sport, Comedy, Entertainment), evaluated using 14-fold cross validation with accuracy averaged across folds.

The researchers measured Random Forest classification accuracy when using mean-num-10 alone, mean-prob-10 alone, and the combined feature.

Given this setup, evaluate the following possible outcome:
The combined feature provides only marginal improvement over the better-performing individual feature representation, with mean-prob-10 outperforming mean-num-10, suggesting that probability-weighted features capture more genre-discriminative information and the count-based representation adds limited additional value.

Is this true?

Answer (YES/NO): NO